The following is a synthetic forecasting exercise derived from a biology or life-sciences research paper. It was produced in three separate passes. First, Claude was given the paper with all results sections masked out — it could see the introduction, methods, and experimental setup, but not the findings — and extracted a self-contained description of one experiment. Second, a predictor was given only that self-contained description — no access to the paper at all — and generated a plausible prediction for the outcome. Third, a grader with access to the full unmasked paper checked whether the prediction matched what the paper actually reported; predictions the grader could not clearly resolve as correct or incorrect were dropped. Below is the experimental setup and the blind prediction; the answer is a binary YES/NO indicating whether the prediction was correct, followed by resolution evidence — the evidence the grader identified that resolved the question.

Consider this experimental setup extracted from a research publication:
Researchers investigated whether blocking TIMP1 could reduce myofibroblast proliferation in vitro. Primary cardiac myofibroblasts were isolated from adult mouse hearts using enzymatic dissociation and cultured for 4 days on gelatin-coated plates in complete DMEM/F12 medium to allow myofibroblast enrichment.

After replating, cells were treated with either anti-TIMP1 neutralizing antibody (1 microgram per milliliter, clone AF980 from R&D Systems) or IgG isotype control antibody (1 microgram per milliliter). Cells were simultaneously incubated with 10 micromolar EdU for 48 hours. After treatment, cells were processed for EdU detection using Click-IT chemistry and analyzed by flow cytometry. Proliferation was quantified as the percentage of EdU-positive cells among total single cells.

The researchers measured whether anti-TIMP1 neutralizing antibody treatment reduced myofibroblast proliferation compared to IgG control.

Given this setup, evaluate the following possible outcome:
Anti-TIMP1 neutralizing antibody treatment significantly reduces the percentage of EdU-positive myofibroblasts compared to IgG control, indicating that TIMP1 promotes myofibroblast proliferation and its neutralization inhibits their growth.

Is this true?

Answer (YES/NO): YES